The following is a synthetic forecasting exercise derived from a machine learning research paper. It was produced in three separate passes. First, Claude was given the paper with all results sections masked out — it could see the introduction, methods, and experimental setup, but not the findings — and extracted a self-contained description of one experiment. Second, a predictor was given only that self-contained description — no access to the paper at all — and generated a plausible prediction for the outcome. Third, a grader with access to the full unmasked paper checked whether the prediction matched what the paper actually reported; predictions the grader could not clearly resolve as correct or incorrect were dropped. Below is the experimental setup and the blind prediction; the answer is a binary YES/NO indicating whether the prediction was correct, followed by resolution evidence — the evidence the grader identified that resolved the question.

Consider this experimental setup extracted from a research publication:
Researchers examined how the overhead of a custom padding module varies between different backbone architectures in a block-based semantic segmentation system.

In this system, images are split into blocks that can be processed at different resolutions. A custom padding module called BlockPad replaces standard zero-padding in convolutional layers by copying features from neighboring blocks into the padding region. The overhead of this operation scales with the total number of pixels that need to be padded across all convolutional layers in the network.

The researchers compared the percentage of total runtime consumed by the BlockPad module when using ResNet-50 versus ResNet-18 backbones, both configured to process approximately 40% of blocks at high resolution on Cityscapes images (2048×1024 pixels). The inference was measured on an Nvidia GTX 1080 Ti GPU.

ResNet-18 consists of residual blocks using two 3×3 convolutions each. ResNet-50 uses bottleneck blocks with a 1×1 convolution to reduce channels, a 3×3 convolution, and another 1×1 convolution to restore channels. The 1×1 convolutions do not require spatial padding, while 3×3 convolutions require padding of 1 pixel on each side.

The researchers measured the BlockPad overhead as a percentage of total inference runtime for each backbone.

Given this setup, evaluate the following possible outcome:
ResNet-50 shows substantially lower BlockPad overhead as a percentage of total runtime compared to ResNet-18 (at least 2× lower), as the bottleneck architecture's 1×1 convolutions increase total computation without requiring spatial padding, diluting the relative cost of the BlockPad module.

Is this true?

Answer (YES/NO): YES